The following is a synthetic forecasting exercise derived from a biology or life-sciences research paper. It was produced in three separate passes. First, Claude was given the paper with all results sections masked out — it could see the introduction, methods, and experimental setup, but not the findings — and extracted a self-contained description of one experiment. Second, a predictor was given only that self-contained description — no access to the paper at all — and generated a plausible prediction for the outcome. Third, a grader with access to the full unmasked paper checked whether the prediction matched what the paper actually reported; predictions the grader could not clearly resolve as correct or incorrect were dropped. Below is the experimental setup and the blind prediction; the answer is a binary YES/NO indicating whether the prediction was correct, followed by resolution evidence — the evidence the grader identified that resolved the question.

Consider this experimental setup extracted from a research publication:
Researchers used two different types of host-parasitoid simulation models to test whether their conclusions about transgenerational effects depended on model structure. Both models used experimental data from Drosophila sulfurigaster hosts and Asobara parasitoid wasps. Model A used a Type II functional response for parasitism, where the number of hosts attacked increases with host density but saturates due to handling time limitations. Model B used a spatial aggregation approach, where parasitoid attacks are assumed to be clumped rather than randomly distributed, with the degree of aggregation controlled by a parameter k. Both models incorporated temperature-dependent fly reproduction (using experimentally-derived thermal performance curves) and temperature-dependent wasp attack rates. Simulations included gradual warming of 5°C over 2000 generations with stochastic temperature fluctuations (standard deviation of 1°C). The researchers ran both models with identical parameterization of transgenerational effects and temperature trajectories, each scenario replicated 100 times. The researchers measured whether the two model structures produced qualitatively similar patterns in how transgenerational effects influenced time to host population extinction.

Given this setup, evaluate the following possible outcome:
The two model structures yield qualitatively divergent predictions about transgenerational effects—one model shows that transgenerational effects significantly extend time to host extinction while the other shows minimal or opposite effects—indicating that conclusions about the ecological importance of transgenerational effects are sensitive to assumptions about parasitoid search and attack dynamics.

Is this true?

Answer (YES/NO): NO